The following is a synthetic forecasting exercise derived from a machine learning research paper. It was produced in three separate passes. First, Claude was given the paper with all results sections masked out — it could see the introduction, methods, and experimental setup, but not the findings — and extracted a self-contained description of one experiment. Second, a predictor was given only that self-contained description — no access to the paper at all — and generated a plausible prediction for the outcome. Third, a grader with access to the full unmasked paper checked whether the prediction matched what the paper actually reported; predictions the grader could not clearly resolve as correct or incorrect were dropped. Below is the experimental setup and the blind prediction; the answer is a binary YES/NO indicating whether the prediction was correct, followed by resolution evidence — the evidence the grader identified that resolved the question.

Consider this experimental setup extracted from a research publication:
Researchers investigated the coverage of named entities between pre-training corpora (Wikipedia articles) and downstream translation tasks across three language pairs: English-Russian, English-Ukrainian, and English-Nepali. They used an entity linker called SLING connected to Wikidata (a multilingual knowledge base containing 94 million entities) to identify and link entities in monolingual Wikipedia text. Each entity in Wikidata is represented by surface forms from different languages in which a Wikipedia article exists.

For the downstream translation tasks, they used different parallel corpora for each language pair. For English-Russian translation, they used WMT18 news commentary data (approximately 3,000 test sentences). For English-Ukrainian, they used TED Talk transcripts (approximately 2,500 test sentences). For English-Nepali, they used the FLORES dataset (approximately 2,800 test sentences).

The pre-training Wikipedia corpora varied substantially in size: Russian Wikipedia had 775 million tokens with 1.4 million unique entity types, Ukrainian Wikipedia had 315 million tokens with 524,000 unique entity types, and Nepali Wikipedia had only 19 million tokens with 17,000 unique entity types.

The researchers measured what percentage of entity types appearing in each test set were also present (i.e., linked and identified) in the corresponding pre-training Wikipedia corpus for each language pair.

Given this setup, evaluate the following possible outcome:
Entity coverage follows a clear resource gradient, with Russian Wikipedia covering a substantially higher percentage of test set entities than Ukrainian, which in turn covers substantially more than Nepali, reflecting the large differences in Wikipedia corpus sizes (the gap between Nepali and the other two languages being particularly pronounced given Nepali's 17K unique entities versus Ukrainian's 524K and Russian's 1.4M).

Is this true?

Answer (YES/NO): NO